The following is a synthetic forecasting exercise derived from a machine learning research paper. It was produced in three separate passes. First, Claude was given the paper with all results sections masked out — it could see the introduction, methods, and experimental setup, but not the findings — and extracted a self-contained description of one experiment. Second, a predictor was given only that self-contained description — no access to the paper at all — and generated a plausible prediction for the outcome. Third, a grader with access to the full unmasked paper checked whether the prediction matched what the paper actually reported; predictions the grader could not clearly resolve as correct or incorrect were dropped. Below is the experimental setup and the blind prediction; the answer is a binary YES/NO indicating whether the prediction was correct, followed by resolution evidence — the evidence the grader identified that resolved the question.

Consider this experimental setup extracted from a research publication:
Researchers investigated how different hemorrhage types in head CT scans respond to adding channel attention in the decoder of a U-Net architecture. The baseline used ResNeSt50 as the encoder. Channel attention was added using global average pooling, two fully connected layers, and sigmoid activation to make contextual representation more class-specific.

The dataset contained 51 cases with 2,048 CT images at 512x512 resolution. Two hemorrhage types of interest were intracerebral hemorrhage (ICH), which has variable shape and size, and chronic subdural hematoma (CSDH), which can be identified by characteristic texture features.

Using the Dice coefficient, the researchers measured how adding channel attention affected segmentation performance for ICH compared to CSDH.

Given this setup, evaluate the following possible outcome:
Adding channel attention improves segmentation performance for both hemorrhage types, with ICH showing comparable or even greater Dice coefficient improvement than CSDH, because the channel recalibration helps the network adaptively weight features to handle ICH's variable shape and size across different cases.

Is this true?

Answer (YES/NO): NO